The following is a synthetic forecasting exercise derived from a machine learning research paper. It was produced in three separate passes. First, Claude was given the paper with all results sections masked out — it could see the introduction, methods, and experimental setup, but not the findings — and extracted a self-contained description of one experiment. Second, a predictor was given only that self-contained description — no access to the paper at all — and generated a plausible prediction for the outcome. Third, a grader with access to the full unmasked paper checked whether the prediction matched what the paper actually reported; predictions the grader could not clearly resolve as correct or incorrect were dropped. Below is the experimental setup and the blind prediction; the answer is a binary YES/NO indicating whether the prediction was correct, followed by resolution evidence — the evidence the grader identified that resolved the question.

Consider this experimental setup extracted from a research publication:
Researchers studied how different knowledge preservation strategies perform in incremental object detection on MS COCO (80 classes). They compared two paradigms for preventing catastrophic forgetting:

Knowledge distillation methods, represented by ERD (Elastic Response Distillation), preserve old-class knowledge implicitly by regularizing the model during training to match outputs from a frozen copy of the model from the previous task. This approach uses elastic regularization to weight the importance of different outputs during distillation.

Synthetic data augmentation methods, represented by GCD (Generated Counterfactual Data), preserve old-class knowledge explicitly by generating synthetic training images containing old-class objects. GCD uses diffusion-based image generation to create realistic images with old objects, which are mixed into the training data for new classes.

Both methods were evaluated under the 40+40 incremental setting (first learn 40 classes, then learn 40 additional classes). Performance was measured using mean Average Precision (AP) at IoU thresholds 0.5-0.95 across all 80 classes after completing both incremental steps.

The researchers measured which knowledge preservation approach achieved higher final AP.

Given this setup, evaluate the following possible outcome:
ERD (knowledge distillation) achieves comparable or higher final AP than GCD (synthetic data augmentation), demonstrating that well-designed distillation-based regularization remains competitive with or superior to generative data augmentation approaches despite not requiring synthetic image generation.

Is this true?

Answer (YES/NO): NO